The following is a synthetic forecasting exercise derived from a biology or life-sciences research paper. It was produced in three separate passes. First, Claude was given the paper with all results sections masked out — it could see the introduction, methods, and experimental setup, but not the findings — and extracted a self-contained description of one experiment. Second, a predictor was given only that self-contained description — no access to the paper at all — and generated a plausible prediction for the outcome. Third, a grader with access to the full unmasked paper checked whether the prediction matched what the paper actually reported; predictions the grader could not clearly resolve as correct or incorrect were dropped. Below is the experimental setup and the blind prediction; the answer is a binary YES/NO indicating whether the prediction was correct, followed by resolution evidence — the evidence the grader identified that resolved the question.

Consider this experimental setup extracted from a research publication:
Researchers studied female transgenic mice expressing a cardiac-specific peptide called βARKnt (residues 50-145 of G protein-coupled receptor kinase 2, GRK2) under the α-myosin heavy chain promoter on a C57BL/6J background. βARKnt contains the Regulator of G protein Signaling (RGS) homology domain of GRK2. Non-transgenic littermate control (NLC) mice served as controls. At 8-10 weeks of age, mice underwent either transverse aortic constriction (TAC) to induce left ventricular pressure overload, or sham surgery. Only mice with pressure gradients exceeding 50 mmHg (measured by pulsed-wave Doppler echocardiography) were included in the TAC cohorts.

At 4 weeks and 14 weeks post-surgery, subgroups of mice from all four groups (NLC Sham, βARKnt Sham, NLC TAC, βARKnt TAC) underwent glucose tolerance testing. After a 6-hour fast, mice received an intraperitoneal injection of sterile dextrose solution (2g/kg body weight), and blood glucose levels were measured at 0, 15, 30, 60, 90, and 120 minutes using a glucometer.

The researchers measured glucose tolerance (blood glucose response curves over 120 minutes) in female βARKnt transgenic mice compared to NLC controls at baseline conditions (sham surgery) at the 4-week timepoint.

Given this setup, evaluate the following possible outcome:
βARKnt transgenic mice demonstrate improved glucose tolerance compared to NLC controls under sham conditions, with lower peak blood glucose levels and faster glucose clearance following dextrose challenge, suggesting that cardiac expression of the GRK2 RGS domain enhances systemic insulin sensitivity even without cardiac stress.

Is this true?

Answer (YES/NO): NO